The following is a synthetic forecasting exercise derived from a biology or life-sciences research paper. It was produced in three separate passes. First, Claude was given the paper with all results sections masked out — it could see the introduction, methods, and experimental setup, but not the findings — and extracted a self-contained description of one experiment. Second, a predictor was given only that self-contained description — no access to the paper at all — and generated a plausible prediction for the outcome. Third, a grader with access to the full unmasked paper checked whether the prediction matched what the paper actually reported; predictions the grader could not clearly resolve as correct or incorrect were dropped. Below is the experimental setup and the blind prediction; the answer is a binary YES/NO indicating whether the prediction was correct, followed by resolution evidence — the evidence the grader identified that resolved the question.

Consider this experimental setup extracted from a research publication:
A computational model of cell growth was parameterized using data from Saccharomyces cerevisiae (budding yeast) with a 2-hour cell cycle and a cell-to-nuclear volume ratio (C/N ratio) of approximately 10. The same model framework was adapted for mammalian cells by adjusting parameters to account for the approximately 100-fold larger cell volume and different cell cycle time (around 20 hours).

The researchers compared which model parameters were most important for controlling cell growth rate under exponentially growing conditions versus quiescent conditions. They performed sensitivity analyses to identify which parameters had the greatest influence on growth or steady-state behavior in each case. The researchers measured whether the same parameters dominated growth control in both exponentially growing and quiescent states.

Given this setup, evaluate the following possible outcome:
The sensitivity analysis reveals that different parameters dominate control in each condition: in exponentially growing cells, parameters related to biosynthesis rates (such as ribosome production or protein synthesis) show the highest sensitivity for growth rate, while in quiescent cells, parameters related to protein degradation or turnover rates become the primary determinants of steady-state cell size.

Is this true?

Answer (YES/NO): NO